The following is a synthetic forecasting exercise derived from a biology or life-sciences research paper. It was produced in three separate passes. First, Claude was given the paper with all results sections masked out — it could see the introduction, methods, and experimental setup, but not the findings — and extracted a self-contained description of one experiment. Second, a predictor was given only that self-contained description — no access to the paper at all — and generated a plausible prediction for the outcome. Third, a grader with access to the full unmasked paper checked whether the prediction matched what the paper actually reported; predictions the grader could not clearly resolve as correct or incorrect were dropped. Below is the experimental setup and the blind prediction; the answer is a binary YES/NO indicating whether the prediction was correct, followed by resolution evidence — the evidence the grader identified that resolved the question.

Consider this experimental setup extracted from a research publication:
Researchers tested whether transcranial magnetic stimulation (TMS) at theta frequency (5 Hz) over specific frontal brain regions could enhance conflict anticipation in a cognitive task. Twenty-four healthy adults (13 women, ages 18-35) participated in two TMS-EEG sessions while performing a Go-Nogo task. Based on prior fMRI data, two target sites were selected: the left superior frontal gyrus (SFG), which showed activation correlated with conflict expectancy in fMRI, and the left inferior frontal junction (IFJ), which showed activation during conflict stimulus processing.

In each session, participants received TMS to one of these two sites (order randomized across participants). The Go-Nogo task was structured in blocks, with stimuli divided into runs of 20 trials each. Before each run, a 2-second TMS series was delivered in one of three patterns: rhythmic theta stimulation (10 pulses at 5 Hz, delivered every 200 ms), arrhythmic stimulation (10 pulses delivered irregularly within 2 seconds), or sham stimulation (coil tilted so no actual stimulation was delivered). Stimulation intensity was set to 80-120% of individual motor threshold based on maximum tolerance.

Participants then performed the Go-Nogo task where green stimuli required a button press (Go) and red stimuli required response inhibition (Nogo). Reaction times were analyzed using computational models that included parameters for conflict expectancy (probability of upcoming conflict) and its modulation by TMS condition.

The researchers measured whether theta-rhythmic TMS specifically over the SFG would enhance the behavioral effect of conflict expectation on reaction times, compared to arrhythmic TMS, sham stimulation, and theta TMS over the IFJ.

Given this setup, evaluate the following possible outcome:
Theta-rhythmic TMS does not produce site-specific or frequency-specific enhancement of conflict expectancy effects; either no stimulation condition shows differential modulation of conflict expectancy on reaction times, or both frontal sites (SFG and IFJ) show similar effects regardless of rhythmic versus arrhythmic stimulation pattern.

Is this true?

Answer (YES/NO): NO